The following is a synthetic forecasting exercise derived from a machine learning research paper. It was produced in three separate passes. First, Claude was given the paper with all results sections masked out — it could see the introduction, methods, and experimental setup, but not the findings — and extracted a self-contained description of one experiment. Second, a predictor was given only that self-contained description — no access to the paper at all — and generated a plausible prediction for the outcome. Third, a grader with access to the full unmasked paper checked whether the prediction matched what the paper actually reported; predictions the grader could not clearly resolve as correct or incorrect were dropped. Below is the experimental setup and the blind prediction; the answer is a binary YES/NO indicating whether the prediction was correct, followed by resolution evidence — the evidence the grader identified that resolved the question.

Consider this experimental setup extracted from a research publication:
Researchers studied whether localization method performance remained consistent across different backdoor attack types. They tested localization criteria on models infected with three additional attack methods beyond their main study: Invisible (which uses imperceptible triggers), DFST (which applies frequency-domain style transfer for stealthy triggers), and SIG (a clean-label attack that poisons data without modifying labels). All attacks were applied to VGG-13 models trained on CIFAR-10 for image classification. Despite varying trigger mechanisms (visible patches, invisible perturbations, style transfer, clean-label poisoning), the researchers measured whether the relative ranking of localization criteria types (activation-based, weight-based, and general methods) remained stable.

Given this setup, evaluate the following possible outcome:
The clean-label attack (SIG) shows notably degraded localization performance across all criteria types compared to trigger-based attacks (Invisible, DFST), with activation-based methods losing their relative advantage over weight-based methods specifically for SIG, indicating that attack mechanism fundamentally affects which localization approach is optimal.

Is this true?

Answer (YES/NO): NO